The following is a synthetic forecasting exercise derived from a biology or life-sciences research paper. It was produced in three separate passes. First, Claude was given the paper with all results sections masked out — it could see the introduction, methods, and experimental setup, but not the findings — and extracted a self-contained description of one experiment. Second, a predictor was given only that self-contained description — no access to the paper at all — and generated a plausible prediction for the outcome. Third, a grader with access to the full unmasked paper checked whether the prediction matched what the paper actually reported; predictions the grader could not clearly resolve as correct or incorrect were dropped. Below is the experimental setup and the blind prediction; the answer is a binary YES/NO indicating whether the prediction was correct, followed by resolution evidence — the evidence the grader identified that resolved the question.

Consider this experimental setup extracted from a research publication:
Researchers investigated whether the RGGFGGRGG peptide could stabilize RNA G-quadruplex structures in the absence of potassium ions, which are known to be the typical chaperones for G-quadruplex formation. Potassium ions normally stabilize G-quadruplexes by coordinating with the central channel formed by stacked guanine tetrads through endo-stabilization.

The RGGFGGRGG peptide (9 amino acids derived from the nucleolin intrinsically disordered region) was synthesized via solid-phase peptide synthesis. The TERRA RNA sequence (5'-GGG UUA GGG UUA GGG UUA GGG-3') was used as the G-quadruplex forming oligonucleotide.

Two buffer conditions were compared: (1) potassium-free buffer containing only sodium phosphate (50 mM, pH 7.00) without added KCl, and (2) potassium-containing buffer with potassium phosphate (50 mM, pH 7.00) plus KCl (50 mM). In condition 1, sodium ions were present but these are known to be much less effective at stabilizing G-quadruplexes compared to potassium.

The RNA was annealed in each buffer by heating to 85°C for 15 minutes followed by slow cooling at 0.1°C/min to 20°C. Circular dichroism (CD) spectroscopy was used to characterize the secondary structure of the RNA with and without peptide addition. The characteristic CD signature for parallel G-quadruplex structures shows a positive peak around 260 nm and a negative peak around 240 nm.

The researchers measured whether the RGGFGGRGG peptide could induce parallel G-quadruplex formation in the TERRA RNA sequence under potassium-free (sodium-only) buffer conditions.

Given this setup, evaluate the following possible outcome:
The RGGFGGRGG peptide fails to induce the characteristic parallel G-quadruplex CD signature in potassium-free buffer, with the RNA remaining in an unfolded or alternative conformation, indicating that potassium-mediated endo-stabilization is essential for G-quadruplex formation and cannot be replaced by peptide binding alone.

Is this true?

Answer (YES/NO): NO